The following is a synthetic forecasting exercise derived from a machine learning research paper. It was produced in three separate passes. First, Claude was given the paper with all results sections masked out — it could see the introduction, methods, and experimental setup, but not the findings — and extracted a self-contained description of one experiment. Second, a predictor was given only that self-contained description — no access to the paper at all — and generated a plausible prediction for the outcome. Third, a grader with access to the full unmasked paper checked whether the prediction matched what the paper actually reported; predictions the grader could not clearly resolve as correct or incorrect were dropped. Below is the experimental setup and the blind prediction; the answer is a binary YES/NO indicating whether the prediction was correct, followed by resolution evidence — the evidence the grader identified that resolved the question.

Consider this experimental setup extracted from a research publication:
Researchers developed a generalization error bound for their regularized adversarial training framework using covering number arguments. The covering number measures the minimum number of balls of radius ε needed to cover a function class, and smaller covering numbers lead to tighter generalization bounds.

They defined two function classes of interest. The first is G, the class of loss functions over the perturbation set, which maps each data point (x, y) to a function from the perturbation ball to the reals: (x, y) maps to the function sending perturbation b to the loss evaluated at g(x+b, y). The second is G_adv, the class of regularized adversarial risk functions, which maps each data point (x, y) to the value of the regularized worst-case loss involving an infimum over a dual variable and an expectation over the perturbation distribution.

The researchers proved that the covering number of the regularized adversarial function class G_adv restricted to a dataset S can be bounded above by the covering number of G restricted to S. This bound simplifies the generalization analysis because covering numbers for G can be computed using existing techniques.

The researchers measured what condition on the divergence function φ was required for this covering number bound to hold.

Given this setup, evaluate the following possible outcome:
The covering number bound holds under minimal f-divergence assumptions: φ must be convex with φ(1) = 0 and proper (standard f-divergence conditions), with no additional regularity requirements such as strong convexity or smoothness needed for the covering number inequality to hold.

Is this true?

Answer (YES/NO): NO